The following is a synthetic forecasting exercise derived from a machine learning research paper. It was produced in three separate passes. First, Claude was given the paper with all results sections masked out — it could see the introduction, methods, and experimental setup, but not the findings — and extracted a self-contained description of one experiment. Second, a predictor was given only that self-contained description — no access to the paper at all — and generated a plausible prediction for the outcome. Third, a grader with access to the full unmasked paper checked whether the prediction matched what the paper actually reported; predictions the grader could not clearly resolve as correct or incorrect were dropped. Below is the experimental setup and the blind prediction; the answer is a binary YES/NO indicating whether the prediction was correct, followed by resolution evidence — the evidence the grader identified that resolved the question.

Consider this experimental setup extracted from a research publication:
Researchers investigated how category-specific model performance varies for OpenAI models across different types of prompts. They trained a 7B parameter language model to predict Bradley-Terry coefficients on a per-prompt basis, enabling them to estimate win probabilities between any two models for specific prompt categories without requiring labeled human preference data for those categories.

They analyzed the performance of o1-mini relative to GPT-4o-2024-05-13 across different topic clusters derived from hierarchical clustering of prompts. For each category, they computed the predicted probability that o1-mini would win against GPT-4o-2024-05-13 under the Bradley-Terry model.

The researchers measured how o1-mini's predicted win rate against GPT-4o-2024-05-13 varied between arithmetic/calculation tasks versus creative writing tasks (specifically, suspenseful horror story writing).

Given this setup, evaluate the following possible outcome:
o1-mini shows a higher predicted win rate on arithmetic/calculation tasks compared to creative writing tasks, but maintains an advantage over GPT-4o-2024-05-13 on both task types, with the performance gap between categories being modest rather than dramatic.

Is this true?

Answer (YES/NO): NO